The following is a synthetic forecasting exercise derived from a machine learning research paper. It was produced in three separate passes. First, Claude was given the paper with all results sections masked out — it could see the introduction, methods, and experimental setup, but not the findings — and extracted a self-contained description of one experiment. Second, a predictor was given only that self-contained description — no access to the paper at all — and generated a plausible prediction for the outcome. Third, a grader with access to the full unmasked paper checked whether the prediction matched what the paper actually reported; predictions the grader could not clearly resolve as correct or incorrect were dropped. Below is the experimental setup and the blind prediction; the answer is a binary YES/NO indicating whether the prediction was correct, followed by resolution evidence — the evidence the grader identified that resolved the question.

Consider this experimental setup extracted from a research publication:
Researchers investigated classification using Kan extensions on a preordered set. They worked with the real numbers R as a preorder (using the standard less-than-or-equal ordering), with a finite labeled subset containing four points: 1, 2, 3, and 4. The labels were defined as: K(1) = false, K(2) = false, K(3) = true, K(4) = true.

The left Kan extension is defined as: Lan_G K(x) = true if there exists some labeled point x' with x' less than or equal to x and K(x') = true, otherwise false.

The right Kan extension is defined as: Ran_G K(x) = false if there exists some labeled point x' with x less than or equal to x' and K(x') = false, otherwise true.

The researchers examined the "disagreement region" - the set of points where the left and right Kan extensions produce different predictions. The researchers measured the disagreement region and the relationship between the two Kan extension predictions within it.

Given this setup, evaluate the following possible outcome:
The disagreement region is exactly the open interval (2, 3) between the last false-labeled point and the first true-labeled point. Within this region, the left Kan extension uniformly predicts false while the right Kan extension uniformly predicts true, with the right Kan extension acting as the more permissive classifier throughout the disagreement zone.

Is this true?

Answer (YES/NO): YES